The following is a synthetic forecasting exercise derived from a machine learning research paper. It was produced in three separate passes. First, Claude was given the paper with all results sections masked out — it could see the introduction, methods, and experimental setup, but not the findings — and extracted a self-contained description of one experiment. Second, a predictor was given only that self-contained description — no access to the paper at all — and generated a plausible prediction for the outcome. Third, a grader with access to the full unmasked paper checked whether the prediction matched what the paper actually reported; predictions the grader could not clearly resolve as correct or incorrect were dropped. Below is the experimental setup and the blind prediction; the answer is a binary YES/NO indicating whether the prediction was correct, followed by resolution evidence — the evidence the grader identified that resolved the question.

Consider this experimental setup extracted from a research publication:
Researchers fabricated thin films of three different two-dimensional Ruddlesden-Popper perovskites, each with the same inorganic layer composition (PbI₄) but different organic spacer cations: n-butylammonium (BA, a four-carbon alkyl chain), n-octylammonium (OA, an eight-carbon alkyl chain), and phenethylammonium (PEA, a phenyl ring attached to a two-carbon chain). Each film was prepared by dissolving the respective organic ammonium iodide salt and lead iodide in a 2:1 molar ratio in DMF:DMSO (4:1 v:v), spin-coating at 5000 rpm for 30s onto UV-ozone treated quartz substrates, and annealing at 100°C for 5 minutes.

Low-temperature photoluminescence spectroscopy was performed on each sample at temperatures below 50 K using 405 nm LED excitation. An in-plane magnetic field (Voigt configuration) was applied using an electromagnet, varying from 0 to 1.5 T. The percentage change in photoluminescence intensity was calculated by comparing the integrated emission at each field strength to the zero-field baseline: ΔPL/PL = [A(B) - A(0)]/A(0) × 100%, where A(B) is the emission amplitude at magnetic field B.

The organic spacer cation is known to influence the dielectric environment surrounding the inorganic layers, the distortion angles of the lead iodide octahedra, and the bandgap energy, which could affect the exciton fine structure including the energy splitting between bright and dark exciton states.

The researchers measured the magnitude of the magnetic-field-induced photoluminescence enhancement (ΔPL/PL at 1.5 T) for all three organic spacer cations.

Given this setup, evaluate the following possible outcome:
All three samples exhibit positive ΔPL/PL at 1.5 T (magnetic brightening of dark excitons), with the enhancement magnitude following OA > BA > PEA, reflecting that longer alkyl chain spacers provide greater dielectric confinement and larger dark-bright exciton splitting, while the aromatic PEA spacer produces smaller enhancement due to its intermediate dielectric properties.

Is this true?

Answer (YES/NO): NO